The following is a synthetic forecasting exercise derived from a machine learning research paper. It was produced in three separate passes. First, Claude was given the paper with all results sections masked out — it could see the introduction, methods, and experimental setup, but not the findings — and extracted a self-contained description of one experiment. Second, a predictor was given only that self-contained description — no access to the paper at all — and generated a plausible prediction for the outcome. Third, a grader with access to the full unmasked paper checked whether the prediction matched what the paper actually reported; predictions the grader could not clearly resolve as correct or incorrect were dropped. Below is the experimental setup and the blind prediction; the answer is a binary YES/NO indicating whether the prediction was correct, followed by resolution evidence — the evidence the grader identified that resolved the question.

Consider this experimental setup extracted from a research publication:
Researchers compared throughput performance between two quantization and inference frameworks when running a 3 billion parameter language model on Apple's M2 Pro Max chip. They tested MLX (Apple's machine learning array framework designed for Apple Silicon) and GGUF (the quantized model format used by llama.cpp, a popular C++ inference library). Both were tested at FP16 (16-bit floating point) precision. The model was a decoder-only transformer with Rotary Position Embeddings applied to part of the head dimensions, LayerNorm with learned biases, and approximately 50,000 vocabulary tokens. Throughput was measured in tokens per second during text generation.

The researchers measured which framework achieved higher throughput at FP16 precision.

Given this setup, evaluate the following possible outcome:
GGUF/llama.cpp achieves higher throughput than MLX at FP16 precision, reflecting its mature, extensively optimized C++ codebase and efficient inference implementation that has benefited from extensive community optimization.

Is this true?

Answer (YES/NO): YES